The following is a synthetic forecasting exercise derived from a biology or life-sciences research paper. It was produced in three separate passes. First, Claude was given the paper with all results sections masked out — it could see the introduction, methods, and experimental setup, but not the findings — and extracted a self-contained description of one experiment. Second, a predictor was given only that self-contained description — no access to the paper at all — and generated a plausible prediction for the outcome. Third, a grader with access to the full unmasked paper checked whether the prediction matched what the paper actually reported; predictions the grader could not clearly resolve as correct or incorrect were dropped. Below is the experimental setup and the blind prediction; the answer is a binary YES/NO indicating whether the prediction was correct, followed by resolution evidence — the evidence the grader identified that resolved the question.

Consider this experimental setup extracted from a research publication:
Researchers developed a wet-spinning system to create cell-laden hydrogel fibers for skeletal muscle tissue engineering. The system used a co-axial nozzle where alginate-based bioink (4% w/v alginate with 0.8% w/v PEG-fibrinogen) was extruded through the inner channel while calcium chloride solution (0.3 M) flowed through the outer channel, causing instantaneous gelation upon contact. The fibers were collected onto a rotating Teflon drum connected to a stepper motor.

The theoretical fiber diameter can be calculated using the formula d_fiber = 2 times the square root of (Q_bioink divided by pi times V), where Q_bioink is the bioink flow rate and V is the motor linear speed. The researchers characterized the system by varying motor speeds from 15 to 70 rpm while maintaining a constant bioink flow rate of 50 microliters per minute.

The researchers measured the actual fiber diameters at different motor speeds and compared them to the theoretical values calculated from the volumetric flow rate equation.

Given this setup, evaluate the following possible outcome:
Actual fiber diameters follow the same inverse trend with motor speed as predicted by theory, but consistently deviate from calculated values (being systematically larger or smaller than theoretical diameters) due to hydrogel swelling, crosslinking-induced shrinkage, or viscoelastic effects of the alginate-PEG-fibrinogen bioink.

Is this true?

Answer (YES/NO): YES